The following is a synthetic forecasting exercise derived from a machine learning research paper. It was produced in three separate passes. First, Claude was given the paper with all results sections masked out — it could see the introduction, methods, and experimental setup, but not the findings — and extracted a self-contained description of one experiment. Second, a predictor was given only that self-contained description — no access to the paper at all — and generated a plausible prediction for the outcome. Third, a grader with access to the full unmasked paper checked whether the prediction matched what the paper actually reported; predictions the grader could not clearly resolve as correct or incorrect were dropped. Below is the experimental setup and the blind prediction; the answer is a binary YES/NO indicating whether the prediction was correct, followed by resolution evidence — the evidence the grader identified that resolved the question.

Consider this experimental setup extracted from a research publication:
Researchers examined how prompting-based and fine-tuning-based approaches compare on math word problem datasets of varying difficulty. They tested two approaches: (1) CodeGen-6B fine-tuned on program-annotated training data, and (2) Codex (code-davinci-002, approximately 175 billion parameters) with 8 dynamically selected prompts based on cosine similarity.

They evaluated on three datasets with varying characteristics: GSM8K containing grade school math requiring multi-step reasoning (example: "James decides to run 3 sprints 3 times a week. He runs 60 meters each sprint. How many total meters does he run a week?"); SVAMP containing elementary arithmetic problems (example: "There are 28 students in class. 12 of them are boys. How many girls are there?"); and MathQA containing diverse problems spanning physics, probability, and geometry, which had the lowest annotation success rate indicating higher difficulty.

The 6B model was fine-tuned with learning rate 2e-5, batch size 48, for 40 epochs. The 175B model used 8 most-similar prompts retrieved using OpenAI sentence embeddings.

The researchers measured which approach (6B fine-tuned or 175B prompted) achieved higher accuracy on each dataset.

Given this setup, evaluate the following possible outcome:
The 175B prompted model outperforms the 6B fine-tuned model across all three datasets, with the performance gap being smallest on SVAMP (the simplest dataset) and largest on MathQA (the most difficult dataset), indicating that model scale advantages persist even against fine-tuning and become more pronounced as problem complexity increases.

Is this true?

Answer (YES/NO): NO